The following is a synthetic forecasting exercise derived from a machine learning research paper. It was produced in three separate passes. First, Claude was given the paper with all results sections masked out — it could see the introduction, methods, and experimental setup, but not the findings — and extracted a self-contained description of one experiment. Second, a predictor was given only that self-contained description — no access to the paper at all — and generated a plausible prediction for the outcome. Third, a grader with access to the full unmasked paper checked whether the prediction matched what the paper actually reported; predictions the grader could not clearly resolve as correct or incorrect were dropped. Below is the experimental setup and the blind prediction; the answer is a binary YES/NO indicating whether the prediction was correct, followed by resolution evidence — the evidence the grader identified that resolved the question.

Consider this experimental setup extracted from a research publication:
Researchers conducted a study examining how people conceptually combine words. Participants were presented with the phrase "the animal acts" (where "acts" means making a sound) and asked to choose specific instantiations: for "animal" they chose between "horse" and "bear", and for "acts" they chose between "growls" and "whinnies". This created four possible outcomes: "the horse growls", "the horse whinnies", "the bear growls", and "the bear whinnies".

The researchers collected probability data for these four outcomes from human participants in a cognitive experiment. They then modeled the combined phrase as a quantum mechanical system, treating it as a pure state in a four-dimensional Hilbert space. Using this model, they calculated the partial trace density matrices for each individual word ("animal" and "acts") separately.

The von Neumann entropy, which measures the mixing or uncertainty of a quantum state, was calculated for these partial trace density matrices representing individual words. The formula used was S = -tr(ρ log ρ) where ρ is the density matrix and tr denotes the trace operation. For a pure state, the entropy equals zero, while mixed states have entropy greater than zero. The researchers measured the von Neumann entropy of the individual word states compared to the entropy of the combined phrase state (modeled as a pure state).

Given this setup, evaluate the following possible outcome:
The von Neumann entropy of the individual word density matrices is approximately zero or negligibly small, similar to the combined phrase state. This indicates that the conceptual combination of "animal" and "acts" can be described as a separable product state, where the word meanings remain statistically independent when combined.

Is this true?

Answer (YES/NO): NO